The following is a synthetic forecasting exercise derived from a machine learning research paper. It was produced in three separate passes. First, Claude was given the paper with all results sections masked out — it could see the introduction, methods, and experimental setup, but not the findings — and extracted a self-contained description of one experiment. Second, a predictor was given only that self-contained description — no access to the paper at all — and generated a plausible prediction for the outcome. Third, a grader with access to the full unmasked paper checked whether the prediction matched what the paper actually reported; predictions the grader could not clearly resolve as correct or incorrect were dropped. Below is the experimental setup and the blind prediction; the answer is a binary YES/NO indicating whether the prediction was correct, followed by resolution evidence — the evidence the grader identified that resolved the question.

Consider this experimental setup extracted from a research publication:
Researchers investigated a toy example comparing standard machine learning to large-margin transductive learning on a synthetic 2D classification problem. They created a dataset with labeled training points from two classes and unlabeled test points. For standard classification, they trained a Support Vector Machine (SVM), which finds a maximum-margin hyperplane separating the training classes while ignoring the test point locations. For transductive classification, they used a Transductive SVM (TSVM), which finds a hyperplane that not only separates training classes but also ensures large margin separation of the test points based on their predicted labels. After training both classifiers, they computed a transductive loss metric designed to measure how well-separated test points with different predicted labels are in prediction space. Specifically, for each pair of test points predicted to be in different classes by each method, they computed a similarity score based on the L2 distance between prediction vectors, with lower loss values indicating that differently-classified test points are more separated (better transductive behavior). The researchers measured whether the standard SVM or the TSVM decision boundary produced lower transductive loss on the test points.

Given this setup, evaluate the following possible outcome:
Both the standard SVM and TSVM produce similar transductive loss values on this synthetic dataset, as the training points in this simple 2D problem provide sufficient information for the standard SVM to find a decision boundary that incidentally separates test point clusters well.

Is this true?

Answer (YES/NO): NO